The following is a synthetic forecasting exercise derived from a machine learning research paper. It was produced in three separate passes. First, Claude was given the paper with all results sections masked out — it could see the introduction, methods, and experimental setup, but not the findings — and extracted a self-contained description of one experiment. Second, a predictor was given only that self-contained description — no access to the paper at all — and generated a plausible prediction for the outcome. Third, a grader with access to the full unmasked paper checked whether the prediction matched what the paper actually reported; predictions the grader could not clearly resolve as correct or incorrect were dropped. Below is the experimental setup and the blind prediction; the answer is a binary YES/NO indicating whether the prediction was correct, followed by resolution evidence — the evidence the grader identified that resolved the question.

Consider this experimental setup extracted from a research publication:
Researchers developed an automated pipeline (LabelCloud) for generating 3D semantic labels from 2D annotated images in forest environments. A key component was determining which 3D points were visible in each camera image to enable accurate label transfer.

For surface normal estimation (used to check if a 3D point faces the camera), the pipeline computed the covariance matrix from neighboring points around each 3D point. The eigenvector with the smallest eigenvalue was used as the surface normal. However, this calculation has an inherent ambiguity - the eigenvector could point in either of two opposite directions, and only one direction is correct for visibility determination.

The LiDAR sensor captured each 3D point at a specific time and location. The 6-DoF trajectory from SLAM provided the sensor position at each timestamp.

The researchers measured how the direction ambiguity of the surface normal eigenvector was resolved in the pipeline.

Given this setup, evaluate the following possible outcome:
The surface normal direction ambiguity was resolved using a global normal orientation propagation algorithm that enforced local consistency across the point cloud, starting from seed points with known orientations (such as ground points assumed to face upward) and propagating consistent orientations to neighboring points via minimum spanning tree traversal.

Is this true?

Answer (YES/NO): NO